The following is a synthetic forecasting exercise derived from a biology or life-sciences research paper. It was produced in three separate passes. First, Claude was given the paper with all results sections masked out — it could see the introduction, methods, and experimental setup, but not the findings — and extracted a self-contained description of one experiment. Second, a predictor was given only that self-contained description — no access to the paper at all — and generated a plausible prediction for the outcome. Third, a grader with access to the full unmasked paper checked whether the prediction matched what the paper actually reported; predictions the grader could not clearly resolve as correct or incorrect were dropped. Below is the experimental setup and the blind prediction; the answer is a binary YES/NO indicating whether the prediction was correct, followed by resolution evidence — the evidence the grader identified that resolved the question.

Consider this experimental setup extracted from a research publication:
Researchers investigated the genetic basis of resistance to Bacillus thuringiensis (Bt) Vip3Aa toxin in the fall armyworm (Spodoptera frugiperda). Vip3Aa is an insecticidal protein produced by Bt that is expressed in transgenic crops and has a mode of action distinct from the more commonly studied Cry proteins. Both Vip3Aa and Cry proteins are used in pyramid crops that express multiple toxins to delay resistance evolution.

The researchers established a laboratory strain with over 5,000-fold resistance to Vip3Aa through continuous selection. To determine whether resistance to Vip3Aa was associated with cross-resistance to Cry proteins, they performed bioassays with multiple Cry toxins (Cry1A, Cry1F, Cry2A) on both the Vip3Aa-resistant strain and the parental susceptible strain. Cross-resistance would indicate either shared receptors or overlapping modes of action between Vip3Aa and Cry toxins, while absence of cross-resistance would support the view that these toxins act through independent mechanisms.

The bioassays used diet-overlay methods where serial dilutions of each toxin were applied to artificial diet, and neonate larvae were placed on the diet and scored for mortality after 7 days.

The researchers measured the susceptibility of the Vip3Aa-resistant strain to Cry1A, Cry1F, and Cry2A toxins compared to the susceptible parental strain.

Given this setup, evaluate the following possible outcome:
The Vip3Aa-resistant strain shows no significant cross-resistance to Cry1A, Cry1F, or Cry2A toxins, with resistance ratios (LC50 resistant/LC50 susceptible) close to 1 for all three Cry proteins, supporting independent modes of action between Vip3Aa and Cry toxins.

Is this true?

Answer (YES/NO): YES